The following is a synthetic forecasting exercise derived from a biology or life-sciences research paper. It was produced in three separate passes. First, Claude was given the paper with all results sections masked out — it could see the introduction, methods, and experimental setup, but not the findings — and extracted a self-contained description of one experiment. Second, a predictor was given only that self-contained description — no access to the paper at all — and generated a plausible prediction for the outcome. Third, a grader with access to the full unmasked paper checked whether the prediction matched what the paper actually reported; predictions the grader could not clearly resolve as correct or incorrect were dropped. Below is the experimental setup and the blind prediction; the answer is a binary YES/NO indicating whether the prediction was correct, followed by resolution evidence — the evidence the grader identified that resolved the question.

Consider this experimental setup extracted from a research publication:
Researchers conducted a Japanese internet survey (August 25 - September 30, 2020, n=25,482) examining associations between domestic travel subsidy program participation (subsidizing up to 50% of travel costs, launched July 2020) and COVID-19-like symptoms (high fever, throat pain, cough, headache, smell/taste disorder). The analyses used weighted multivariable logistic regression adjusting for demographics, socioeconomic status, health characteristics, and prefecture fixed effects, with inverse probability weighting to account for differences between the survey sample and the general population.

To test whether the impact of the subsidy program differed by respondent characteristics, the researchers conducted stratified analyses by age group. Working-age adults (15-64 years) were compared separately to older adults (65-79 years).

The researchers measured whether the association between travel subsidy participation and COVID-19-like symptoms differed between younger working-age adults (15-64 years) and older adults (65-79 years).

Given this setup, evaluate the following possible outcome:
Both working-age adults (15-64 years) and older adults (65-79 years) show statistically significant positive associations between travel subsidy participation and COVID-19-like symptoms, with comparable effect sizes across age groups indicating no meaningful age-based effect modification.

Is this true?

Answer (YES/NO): NO